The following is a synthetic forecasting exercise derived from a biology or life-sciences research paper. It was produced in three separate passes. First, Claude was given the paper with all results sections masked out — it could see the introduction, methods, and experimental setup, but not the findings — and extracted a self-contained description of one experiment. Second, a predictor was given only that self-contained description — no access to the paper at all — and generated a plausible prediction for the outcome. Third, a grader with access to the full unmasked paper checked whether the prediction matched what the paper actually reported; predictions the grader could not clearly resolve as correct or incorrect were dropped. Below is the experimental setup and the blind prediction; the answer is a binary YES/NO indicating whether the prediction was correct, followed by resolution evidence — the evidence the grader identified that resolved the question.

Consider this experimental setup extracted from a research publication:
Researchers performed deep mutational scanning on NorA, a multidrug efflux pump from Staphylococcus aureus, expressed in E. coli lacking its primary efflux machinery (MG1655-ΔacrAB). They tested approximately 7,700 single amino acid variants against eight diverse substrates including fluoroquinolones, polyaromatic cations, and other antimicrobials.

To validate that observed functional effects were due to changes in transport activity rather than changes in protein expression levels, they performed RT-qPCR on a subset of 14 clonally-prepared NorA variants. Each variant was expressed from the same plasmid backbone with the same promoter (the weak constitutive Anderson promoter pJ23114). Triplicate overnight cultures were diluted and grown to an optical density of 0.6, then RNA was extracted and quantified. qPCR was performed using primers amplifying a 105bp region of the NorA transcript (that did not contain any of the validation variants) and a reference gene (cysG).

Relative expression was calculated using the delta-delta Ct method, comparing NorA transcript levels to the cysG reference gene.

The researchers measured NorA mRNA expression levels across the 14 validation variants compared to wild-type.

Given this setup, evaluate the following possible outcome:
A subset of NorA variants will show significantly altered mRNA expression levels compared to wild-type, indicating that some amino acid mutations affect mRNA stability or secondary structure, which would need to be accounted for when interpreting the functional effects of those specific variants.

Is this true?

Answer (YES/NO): NO